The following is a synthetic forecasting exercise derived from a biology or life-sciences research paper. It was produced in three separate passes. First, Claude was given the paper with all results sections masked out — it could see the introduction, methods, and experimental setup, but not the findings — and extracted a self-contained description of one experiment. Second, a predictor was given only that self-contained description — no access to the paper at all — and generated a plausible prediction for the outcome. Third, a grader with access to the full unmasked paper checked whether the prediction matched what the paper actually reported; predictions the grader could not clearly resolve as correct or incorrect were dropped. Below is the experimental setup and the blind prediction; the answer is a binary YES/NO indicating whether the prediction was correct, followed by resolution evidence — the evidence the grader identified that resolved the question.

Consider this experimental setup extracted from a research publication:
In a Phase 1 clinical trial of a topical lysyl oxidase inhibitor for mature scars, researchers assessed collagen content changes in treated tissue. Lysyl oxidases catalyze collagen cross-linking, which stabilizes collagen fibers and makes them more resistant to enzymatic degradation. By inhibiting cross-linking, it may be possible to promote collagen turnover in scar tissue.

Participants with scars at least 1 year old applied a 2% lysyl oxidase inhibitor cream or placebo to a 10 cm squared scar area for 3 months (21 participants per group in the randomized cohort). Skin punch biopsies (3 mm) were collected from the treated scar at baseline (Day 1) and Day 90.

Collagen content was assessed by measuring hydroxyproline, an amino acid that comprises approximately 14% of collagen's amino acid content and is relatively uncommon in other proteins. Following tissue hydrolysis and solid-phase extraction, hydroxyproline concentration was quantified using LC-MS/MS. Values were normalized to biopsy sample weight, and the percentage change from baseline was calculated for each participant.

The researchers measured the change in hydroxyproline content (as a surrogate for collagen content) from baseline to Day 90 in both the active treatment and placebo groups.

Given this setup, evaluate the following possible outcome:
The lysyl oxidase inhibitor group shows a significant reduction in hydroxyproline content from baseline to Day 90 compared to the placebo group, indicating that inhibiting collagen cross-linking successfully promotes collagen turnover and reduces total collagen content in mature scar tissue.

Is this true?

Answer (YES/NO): YES